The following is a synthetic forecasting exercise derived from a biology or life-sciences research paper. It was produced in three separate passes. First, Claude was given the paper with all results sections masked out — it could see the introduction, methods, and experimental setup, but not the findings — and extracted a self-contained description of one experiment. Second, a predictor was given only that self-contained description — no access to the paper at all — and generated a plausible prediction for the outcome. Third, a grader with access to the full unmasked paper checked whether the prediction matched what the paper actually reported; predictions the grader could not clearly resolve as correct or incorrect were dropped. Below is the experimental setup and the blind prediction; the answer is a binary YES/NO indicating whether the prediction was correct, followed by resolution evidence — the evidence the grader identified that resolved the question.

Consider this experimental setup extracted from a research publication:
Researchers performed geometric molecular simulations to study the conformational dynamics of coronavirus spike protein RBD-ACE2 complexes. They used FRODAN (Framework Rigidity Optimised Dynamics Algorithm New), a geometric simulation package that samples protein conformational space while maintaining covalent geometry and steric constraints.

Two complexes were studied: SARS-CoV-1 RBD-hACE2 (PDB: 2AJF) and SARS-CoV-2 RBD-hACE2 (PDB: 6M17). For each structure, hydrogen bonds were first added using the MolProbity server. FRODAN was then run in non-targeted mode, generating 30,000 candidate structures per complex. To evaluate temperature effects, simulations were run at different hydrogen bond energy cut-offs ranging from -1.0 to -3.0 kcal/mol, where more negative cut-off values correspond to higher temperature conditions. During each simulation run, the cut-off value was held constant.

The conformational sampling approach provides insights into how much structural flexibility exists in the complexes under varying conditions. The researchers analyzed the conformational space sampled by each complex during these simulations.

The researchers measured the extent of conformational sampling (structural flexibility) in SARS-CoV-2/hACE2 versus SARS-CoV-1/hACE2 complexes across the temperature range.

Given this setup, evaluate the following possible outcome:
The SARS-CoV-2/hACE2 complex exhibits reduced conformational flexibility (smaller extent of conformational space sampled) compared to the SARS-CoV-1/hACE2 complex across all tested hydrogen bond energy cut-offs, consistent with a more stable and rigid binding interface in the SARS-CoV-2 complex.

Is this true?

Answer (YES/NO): YES